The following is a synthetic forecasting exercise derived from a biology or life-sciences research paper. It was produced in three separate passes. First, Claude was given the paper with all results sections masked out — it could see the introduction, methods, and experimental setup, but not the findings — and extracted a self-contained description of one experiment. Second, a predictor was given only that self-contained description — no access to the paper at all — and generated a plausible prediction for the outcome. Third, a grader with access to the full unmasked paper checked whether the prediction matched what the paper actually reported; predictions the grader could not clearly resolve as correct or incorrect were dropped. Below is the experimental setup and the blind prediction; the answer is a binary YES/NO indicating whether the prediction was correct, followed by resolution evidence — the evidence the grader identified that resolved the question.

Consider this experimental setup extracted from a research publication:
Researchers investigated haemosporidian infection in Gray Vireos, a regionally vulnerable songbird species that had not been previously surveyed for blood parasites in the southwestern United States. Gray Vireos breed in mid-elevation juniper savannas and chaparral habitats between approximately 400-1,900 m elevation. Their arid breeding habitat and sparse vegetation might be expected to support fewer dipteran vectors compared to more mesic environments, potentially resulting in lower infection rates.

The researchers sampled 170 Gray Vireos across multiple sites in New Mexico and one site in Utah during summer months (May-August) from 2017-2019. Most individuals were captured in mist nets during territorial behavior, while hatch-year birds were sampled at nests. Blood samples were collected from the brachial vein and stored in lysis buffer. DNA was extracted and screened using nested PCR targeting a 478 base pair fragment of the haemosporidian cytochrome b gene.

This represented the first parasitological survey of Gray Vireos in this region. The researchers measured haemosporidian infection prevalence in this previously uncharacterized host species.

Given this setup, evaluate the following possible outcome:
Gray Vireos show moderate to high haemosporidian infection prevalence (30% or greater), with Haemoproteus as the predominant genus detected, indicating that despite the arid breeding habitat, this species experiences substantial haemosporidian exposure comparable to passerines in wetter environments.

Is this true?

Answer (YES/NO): YES